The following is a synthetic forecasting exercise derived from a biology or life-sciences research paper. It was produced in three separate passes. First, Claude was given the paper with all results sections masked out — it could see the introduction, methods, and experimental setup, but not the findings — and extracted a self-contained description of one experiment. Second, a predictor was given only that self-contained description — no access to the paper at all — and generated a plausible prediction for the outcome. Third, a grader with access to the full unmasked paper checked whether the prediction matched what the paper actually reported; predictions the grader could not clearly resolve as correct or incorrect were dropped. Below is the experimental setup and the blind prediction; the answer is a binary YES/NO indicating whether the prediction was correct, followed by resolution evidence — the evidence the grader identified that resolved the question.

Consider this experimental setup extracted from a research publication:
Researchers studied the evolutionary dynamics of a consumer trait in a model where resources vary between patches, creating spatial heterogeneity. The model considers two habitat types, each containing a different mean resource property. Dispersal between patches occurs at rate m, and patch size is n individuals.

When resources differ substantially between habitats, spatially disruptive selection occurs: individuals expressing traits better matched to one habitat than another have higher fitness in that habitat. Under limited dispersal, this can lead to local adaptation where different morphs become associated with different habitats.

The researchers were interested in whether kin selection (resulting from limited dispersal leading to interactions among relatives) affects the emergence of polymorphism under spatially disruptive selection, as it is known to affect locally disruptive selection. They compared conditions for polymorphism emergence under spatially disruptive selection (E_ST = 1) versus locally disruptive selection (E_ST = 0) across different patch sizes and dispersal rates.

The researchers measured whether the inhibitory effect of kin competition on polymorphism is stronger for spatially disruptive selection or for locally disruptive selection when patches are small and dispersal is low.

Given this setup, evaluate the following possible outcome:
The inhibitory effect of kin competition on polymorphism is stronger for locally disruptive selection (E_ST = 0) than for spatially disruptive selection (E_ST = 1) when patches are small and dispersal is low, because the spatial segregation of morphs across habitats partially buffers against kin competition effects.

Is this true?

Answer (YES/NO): YES